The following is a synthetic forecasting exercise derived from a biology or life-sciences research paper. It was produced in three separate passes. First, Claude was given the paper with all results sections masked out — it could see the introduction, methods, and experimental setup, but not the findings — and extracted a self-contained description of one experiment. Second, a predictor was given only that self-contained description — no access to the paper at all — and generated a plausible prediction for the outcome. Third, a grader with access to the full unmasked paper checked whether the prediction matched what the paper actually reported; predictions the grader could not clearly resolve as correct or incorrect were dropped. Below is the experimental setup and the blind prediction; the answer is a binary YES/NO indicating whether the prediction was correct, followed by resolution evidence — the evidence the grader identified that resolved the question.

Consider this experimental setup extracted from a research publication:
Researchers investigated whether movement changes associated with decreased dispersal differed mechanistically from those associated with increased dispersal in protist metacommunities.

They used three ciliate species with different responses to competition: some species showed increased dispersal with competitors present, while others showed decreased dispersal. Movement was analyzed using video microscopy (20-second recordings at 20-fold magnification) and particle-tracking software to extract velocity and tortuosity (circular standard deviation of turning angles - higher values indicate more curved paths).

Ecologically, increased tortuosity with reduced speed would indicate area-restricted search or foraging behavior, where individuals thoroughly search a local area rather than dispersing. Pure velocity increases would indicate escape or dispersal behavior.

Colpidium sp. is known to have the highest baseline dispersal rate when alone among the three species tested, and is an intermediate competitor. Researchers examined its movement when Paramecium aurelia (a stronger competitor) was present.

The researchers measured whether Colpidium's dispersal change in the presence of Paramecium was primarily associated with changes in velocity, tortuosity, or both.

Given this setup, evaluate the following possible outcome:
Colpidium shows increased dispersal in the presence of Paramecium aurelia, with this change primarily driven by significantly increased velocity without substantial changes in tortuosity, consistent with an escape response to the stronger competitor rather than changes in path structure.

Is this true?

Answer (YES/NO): NO